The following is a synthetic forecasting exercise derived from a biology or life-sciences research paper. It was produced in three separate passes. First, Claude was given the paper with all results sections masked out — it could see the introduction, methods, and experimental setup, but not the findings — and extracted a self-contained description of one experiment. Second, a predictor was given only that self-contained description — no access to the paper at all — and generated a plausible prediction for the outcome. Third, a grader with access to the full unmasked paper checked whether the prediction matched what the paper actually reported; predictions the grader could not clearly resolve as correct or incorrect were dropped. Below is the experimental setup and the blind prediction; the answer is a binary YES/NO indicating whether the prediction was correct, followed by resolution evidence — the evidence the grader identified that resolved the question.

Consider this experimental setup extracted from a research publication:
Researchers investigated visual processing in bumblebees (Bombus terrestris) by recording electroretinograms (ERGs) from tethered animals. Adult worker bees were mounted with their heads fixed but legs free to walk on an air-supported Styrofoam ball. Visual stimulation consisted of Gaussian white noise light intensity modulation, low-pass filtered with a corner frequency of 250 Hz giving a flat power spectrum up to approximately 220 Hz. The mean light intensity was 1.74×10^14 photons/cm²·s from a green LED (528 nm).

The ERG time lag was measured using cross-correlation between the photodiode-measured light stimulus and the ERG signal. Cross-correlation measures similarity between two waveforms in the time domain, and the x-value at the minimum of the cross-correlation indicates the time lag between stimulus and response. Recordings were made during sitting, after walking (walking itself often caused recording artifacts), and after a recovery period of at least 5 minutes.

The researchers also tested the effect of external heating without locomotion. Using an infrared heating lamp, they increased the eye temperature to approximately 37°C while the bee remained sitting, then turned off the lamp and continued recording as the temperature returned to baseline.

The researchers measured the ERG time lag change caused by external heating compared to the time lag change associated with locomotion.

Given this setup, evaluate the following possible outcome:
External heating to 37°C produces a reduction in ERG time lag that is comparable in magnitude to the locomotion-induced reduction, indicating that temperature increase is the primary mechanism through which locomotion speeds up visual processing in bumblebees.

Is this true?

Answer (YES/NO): YES